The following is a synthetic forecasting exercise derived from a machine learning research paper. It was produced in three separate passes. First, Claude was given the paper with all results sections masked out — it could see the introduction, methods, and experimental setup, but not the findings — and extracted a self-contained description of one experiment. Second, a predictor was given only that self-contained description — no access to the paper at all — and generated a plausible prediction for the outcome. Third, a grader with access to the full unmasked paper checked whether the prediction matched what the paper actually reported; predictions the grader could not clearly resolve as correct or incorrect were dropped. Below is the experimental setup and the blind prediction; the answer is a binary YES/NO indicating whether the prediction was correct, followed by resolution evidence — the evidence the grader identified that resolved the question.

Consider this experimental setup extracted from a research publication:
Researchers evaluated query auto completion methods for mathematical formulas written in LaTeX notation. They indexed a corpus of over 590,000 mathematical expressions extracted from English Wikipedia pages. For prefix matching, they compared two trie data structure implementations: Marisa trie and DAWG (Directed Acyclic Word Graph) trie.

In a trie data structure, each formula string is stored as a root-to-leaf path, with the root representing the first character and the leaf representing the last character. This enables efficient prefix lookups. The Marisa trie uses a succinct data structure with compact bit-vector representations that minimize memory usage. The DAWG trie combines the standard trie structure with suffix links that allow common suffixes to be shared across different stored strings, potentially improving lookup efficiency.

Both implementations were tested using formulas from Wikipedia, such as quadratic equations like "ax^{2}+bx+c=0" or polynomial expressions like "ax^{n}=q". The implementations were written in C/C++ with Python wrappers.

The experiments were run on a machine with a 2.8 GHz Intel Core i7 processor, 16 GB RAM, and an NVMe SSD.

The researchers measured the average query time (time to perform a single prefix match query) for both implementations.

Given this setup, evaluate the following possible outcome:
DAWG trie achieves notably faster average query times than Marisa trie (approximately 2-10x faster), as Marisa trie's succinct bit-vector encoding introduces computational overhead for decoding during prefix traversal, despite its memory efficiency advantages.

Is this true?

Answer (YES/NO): NO